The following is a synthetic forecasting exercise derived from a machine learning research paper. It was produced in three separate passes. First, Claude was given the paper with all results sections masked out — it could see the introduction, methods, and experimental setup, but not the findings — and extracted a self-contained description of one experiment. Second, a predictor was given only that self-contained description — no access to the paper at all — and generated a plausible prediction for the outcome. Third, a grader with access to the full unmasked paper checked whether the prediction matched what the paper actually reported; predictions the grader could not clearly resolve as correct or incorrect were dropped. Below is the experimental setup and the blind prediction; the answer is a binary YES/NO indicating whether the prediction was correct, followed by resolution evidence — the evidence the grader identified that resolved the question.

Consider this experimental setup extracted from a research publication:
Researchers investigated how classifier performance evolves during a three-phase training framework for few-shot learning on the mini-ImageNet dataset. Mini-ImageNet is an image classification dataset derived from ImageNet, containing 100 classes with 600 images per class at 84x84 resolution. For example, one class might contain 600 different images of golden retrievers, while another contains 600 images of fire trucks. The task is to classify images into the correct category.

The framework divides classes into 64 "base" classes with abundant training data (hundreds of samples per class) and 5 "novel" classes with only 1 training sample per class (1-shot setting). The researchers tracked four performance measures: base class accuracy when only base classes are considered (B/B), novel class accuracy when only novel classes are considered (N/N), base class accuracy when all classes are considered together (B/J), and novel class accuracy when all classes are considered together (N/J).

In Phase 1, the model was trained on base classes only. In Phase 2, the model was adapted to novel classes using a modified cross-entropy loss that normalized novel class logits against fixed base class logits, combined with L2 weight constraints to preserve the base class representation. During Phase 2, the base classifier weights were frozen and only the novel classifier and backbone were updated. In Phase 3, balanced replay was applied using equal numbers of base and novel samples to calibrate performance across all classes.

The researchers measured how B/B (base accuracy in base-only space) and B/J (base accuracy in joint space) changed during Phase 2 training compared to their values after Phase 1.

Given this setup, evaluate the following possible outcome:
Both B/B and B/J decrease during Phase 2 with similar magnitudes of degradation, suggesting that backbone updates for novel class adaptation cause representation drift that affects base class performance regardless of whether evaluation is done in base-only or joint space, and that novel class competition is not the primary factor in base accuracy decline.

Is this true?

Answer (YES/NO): NO